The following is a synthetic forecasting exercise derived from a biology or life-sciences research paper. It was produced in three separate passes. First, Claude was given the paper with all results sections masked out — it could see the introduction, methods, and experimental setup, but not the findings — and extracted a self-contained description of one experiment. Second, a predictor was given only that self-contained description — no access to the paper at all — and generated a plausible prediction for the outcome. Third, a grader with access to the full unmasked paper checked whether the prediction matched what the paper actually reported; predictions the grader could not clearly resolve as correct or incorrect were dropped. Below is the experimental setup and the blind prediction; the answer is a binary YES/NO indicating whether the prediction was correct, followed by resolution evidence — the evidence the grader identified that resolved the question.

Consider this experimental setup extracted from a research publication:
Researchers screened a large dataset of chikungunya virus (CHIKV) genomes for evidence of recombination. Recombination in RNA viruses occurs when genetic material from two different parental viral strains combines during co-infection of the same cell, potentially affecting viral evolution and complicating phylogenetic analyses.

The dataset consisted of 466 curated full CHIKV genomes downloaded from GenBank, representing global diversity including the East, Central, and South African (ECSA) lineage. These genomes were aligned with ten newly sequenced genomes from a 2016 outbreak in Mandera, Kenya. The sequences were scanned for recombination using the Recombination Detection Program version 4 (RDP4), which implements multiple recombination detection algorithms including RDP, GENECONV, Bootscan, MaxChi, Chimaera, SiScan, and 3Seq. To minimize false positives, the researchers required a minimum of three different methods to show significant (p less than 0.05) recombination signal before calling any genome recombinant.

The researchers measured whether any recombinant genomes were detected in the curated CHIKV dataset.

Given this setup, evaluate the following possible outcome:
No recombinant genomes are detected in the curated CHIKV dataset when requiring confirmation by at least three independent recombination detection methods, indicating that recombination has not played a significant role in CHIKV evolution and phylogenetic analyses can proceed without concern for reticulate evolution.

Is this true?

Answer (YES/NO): YES